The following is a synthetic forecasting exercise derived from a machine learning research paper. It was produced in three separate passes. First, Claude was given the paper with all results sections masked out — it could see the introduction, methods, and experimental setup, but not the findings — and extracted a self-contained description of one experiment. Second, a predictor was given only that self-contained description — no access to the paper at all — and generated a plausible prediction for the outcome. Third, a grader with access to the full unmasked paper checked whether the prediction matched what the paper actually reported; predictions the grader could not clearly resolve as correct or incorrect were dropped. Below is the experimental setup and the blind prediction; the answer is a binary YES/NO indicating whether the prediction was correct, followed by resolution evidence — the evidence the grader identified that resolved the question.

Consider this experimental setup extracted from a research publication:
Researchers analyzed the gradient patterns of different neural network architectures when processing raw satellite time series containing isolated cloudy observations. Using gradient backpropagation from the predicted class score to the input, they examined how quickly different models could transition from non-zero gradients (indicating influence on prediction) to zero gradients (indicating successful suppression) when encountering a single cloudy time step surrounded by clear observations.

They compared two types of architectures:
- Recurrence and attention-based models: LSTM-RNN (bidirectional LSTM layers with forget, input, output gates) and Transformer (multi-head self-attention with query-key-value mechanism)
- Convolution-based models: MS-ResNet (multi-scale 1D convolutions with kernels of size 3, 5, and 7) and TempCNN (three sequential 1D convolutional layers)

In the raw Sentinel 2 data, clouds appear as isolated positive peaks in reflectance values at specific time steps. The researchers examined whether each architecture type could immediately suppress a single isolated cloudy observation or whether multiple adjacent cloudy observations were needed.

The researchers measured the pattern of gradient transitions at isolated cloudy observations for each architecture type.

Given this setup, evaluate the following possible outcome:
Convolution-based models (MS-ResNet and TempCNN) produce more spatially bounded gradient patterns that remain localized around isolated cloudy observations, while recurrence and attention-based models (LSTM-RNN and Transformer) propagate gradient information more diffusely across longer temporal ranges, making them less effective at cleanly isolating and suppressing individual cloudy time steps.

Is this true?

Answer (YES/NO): NO